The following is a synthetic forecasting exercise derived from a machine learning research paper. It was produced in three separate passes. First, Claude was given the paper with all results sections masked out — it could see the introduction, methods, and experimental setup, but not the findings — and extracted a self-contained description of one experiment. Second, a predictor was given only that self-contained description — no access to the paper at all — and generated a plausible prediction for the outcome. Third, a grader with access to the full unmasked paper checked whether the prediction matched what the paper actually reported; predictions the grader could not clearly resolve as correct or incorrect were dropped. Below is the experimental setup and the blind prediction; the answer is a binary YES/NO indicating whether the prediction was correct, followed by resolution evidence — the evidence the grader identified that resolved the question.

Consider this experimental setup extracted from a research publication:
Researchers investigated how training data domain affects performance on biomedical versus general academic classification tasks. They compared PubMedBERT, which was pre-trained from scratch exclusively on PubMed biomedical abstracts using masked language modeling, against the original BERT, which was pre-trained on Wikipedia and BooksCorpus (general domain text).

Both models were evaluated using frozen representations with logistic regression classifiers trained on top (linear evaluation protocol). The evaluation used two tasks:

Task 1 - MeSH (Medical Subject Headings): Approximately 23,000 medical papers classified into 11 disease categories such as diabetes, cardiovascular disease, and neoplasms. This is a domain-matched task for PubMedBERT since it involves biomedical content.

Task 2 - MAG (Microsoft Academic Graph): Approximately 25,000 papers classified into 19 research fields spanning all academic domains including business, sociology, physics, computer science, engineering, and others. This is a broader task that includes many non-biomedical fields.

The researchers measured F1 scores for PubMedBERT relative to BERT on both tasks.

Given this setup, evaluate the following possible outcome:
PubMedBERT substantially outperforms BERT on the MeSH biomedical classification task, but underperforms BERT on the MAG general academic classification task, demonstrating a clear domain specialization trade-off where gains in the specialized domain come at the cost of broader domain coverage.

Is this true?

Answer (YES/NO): NO